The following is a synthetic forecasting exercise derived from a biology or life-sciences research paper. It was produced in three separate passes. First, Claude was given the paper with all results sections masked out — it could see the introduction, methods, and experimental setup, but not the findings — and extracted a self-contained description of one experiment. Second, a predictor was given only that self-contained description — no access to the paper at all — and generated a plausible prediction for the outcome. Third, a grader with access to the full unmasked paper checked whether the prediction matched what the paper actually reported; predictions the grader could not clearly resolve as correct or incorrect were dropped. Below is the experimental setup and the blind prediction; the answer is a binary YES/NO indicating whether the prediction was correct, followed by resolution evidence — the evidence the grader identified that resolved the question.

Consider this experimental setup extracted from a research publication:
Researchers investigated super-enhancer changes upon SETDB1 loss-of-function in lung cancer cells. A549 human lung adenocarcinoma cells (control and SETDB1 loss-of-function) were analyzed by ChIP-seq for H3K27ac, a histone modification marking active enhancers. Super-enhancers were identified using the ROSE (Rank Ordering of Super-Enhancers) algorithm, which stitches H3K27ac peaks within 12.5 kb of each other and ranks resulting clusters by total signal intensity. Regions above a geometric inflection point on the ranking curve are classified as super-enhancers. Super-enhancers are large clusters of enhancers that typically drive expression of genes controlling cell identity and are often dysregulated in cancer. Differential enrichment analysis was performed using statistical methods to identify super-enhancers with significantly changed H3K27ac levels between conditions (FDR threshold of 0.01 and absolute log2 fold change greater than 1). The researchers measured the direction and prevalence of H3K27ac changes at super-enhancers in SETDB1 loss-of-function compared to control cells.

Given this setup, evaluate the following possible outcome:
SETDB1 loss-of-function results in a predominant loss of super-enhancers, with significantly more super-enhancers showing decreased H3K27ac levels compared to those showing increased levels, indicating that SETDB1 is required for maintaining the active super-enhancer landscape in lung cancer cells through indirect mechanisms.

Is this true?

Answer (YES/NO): NO